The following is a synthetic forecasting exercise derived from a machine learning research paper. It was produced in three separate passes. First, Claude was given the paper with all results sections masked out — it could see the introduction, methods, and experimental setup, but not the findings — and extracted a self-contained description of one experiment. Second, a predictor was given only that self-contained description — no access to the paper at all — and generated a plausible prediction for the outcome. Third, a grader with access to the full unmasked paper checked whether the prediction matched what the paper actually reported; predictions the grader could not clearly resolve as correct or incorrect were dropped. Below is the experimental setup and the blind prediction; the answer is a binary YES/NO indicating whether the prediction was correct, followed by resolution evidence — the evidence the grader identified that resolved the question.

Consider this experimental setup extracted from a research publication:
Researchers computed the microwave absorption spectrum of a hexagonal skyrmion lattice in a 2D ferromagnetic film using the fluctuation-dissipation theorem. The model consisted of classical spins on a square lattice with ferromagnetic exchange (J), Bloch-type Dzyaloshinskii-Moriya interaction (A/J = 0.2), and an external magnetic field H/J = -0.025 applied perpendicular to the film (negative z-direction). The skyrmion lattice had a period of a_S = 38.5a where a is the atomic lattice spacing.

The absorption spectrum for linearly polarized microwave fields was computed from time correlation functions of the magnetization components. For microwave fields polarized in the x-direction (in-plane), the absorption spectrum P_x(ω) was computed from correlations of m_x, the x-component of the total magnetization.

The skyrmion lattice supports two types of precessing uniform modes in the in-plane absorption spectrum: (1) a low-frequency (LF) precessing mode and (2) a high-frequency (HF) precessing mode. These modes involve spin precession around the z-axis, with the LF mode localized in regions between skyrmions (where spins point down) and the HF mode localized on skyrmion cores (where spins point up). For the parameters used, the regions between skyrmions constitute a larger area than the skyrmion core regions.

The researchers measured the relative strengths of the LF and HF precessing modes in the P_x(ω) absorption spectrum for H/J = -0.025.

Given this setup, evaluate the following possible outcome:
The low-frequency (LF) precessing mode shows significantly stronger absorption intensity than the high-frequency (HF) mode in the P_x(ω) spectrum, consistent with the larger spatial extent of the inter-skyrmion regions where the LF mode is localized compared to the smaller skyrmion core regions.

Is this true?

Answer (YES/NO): YES